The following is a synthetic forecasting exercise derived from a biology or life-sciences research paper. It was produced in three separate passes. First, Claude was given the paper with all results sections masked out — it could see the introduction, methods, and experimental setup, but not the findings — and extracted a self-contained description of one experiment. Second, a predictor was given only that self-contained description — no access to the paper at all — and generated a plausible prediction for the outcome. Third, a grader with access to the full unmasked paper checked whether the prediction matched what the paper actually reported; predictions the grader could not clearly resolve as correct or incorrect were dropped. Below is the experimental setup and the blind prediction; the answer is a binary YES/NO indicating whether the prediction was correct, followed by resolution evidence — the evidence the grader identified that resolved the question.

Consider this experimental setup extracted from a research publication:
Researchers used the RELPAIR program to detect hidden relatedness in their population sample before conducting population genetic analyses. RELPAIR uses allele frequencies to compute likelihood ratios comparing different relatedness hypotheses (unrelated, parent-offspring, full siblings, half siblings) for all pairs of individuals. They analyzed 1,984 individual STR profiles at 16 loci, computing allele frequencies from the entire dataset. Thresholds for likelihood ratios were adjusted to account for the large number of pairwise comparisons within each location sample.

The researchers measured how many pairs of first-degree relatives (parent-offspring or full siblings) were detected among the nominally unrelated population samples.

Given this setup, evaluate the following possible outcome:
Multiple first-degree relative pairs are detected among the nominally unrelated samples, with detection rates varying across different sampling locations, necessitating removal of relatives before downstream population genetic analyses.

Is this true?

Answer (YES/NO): NO